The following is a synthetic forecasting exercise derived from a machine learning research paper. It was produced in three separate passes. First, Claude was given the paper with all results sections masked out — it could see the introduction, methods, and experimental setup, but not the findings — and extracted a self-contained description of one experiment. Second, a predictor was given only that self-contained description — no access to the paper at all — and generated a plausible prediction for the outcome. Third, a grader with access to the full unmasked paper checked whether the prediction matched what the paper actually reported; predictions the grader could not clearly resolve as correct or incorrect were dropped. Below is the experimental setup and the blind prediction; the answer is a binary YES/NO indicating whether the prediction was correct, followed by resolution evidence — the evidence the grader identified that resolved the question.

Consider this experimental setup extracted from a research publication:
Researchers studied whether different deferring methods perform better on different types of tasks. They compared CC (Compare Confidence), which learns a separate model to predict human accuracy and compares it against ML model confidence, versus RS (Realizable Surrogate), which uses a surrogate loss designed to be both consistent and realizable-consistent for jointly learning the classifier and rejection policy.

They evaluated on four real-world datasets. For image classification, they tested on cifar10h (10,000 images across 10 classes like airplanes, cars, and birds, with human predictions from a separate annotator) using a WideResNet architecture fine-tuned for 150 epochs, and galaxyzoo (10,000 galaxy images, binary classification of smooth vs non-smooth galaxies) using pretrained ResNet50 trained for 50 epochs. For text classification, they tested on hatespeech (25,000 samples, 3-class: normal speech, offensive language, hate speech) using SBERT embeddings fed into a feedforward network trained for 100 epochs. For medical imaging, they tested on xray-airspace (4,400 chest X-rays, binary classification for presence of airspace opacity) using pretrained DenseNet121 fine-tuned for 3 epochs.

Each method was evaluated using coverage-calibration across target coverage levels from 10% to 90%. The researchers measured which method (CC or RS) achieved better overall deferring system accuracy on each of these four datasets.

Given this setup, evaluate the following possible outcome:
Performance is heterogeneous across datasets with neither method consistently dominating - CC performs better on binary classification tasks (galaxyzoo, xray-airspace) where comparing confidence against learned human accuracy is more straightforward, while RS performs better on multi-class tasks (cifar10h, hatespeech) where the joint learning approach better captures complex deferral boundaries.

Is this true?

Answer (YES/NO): NO